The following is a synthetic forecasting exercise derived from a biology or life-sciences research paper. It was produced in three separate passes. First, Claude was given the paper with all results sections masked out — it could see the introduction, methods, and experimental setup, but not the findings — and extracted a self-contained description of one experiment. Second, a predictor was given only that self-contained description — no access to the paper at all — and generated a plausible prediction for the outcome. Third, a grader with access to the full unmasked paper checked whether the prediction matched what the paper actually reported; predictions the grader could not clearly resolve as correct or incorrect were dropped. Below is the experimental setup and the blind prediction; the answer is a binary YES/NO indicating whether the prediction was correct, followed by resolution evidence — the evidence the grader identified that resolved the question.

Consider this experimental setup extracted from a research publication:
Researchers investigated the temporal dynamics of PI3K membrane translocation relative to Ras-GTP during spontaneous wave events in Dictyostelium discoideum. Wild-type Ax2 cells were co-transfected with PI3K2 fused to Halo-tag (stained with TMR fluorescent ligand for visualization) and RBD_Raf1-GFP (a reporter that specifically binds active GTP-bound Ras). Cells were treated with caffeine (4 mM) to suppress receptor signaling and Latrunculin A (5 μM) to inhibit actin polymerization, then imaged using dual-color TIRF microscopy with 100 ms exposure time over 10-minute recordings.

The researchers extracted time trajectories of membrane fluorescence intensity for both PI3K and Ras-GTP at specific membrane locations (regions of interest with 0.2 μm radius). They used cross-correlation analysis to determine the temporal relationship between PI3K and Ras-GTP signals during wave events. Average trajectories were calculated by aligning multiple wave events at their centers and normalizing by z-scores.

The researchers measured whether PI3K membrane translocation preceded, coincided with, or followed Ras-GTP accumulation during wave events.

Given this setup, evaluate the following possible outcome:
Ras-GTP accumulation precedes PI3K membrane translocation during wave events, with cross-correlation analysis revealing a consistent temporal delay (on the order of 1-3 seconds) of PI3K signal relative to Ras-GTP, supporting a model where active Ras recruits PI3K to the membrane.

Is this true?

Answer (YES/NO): NO